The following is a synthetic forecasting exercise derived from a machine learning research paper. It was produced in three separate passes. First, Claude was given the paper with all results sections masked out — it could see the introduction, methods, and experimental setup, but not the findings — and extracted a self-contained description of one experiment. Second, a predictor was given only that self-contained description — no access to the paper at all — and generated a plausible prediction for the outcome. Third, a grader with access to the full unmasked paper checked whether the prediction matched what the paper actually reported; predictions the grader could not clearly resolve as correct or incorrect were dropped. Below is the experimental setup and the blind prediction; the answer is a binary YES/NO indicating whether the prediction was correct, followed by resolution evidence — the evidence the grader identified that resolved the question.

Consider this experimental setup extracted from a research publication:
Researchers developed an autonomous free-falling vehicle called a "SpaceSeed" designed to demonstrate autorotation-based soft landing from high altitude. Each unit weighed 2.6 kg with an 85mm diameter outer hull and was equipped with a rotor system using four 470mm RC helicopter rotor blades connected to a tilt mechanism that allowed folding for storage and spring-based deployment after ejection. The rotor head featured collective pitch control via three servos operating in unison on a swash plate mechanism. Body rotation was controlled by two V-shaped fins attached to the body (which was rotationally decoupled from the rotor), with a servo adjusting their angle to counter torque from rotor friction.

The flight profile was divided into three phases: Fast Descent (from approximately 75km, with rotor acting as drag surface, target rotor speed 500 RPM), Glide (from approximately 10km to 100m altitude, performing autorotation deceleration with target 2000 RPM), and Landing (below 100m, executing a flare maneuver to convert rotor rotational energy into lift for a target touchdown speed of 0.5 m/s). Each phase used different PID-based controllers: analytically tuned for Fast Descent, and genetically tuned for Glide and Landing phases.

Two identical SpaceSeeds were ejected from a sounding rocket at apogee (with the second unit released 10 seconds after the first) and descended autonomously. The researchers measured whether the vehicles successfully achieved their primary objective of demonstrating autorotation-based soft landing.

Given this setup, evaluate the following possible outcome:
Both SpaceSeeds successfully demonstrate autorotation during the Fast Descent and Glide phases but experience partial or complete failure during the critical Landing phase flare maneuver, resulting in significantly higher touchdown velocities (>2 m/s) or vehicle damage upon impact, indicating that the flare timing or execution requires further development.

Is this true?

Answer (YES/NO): NO